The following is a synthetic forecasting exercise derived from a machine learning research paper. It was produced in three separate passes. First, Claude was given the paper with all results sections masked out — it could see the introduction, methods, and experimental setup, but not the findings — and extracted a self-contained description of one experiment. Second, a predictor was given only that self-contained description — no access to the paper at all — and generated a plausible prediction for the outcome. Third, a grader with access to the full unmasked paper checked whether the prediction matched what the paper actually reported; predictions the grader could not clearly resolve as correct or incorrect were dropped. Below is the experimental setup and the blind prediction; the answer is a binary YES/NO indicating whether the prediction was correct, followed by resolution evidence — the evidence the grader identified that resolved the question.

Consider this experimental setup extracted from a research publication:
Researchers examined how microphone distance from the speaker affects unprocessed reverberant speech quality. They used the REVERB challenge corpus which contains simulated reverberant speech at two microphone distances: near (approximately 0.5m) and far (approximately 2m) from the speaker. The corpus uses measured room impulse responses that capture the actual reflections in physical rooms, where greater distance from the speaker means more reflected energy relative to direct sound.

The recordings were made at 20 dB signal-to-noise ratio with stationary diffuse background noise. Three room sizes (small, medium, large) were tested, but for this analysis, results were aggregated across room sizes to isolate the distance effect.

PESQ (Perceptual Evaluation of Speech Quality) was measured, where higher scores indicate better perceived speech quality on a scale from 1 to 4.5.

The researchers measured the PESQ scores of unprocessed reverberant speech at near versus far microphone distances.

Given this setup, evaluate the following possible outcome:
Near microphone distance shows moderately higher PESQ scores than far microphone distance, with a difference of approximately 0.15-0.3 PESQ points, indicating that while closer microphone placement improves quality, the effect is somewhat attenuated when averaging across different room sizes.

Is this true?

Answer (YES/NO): NO